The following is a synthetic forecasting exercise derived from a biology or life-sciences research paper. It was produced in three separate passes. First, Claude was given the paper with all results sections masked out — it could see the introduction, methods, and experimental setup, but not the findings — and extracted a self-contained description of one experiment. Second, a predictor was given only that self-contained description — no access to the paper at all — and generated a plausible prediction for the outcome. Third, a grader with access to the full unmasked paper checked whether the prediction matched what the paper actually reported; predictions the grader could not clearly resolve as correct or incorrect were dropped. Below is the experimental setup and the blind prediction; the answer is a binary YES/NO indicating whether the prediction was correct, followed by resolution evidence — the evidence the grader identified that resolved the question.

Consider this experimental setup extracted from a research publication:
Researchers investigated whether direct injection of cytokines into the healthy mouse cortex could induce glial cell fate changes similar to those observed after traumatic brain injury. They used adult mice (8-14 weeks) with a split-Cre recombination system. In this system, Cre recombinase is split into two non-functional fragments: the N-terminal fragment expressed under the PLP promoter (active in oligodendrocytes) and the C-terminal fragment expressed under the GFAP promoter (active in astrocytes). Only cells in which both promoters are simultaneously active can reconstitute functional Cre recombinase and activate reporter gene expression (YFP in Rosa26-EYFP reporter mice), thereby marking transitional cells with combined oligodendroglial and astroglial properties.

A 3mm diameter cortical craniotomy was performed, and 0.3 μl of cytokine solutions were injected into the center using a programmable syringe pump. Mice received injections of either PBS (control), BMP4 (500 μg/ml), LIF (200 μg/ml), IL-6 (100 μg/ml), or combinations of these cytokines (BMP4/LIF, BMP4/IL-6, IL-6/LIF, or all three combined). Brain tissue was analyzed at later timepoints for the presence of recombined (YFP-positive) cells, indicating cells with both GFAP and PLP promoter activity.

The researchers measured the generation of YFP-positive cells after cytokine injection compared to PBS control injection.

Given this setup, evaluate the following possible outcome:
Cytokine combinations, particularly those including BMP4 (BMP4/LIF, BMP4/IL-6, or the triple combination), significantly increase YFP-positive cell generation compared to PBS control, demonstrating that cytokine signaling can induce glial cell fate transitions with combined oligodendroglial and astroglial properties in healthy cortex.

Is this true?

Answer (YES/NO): NO